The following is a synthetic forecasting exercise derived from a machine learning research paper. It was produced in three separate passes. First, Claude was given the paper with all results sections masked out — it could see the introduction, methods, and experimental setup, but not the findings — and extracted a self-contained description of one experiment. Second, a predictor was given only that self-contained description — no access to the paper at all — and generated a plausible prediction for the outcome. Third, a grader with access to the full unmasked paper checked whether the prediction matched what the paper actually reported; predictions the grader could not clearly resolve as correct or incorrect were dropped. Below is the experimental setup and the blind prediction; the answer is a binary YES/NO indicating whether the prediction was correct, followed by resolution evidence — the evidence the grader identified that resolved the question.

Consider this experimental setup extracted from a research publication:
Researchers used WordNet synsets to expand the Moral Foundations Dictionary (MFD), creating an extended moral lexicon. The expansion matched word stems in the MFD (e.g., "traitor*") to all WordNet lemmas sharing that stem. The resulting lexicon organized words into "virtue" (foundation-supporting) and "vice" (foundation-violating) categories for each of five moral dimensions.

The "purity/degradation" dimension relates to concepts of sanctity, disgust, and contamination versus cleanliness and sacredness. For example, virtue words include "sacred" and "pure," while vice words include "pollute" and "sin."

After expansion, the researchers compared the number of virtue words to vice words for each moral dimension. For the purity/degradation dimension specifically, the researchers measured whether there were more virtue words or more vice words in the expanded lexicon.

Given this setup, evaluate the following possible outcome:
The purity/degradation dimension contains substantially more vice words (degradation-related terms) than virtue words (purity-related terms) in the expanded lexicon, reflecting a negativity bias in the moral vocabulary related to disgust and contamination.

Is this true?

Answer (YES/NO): YES